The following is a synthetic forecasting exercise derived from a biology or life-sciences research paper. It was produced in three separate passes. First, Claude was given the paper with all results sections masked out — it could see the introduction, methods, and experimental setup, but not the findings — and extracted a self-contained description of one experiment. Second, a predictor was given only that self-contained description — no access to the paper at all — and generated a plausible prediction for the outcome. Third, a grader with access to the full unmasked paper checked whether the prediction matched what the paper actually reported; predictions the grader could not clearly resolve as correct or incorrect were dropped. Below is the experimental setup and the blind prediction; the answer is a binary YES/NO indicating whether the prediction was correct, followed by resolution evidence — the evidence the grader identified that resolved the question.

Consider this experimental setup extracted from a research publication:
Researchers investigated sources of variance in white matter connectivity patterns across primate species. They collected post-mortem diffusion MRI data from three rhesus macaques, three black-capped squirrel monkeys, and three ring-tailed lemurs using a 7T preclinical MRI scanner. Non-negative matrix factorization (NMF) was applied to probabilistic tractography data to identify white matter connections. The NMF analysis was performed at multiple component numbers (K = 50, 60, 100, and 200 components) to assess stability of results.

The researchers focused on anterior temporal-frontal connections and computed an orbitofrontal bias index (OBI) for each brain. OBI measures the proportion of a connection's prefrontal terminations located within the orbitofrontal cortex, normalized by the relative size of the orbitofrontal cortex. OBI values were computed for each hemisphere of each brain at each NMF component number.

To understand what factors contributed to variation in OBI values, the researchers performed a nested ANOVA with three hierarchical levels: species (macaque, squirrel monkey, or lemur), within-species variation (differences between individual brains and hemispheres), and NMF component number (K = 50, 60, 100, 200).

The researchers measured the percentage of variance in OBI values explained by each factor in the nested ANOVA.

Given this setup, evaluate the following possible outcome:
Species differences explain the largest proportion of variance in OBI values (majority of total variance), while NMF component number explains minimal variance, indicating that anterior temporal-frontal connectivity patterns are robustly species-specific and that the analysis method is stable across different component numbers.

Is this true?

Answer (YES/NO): NO